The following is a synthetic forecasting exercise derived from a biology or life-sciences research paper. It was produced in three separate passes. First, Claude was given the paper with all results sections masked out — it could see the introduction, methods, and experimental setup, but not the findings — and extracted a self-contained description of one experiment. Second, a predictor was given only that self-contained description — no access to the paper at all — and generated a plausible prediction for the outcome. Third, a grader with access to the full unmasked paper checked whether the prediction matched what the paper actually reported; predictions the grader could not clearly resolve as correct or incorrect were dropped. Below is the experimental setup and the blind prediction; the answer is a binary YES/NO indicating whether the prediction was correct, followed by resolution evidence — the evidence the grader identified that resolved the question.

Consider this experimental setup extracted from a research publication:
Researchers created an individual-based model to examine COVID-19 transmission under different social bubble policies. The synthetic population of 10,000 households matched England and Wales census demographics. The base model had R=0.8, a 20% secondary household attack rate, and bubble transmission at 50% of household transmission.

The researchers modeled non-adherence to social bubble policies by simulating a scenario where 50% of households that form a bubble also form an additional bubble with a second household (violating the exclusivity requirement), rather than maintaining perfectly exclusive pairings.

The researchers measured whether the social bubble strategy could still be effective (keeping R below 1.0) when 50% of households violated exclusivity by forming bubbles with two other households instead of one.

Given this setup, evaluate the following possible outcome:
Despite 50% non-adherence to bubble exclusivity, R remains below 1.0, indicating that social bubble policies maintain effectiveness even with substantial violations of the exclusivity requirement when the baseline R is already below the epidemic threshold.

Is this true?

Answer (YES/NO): YES